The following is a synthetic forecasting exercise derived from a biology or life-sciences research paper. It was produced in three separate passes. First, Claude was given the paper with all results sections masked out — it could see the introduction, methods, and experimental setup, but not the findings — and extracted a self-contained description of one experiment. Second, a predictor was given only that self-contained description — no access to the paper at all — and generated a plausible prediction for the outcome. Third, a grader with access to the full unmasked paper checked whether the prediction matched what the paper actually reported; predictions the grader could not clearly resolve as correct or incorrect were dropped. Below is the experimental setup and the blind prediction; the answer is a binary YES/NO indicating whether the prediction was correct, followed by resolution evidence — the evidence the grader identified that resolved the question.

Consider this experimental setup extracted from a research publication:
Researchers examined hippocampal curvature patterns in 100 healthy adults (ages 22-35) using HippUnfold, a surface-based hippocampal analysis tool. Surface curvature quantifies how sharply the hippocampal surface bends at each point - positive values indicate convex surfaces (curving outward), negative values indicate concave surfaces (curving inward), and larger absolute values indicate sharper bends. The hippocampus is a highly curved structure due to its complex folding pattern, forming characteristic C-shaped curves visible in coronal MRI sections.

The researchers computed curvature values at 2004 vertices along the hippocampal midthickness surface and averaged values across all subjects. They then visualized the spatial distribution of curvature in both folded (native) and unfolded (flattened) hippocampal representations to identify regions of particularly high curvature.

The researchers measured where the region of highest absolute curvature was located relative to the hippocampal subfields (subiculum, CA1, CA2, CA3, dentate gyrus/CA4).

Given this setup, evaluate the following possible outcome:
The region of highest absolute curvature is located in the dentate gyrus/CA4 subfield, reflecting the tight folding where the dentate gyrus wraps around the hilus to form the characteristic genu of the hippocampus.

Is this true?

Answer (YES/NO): NO